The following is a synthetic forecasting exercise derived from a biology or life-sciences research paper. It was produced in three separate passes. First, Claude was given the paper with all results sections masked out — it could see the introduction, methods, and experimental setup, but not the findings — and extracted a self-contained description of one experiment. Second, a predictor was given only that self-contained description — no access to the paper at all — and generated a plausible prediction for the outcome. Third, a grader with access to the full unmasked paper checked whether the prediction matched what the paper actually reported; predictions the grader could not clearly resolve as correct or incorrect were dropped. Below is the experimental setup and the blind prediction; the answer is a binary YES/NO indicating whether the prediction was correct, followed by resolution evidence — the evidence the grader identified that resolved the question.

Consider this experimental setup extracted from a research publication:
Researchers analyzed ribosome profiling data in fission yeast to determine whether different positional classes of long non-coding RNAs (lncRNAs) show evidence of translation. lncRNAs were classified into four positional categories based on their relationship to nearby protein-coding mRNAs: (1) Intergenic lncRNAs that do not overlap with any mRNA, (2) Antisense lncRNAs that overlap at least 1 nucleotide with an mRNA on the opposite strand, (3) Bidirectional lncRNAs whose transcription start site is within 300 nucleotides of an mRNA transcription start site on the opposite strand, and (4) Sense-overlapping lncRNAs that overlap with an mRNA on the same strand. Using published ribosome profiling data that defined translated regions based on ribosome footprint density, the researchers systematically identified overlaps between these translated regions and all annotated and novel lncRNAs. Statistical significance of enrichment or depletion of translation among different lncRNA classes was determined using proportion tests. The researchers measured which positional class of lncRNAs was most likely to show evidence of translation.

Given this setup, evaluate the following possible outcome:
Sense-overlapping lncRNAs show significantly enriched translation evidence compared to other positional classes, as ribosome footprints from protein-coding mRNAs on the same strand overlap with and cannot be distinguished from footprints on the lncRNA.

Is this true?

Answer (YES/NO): NO